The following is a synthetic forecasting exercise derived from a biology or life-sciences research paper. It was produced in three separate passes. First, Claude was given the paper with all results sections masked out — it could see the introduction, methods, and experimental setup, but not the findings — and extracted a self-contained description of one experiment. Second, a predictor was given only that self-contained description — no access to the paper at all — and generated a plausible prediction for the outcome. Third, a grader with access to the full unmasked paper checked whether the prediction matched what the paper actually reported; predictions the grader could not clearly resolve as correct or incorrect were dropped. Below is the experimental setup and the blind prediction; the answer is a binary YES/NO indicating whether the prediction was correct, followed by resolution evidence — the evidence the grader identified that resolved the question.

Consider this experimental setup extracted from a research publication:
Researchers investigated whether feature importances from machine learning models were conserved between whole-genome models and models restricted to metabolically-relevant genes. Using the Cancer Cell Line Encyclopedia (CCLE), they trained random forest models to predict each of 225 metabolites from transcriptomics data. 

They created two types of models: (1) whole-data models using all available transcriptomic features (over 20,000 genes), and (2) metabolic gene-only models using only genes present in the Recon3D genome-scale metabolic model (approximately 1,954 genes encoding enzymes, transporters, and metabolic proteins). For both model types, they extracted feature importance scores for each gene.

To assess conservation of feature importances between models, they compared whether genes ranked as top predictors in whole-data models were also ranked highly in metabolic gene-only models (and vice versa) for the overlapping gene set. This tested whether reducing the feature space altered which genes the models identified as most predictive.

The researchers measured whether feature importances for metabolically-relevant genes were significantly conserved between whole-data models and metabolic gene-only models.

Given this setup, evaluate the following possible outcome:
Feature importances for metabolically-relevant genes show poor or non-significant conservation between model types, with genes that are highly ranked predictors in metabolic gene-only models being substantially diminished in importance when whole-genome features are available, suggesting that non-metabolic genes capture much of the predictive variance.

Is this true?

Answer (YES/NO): NO